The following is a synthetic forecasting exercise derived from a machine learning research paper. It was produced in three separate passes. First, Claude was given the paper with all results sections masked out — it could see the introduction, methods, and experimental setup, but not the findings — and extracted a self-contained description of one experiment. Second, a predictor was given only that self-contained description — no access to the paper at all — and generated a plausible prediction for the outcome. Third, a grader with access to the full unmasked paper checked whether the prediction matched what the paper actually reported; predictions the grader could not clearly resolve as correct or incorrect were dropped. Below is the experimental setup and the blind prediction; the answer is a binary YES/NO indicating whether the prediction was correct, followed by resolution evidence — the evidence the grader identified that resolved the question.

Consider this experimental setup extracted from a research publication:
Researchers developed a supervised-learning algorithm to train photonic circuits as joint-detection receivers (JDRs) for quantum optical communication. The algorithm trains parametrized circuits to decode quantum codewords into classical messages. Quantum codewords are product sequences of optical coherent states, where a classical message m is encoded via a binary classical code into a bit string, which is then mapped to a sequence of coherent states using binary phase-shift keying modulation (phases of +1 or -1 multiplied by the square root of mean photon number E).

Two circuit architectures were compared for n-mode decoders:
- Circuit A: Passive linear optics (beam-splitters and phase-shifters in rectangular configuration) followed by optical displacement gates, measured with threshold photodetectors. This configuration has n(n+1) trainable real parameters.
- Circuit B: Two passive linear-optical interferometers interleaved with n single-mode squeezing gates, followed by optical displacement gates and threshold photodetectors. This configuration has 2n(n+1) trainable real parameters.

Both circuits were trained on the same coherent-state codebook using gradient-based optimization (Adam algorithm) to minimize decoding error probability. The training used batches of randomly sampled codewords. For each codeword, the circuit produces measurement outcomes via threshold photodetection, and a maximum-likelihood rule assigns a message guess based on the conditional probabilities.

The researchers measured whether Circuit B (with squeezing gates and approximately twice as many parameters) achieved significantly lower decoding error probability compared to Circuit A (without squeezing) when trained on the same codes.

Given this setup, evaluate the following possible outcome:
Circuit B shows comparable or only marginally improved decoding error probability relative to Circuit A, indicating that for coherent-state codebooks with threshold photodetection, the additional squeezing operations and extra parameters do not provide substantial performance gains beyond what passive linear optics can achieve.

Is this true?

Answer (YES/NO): YES